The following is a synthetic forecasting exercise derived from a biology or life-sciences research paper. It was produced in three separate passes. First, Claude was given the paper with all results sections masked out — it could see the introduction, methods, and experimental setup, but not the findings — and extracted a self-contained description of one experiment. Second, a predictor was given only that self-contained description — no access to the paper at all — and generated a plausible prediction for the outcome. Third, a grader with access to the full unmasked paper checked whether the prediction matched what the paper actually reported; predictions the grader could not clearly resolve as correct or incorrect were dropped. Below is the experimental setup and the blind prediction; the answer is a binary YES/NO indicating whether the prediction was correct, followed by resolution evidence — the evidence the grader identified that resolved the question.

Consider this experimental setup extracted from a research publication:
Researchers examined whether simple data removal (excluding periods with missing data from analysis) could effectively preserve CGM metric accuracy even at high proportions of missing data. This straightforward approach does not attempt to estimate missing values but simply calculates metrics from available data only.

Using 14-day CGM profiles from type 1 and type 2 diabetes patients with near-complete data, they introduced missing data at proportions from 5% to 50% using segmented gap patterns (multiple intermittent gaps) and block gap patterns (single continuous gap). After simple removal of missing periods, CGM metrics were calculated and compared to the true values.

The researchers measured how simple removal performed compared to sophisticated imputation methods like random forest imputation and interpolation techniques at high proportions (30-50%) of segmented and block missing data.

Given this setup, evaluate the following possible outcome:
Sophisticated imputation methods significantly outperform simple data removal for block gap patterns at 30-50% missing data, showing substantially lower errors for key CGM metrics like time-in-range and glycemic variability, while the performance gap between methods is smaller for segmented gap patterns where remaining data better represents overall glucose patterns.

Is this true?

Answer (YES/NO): NO